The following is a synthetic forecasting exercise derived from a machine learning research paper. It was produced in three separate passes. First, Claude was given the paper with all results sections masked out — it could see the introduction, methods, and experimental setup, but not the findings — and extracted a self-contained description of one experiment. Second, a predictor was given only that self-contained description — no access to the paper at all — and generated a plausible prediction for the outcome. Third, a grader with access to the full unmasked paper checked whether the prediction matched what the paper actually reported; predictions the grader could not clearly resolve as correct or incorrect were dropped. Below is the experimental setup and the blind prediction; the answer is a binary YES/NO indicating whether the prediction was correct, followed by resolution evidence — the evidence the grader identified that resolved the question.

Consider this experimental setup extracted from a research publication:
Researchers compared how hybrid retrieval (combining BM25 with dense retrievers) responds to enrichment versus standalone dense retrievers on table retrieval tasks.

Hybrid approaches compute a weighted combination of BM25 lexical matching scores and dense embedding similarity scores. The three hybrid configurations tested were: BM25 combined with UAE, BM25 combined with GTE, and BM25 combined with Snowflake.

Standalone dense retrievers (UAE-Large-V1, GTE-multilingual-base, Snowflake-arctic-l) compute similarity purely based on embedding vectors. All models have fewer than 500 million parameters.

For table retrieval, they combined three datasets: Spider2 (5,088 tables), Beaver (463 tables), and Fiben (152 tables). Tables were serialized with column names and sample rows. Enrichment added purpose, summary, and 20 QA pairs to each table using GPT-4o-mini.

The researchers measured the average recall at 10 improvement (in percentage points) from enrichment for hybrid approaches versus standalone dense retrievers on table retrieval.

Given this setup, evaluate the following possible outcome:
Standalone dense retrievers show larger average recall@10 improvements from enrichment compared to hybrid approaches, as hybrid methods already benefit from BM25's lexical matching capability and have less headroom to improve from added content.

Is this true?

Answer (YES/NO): YES